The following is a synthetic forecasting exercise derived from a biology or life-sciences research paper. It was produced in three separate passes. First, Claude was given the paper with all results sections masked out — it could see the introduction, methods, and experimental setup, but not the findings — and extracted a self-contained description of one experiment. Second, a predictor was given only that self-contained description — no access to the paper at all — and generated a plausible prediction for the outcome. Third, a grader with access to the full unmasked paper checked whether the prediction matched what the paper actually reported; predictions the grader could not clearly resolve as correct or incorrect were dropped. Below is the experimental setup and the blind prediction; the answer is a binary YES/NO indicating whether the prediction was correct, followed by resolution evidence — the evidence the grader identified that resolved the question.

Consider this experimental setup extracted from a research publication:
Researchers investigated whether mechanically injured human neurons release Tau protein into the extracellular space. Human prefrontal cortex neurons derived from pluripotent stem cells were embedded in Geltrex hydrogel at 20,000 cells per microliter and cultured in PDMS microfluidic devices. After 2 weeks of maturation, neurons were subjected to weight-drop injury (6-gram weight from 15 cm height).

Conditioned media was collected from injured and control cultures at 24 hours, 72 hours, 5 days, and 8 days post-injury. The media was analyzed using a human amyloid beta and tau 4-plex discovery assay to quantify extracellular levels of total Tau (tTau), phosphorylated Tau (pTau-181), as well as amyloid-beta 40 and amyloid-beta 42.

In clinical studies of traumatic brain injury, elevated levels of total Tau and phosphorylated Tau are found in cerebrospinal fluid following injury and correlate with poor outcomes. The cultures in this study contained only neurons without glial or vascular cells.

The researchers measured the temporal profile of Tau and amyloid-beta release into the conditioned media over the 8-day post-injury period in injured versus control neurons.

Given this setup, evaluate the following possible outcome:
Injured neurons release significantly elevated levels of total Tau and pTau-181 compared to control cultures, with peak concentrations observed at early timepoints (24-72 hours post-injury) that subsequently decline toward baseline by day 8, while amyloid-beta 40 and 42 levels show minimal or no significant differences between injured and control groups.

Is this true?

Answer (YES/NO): NO